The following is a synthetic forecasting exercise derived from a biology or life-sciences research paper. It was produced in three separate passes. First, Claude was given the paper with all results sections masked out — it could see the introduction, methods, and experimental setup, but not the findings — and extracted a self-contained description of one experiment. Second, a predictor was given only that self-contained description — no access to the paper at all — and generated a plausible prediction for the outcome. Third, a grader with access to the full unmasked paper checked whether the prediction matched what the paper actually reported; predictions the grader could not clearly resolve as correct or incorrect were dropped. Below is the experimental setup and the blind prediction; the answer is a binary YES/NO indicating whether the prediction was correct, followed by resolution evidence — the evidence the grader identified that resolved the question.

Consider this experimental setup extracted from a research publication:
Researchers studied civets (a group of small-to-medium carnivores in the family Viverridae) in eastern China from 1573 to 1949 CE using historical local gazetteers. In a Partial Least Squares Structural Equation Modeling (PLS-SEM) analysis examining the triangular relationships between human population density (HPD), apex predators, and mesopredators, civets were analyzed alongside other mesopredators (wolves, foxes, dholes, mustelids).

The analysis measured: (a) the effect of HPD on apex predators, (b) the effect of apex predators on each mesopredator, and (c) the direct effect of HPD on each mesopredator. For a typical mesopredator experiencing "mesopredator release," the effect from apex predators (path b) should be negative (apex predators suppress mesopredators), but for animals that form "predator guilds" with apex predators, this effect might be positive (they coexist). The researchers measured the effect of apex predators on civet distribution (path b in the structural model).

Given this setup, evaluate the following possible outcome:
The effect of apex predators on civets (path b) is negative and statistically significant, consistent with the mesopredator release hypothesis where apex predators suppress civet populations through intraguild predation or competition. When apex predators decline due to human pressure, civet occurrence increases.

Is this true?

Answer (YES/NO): NO